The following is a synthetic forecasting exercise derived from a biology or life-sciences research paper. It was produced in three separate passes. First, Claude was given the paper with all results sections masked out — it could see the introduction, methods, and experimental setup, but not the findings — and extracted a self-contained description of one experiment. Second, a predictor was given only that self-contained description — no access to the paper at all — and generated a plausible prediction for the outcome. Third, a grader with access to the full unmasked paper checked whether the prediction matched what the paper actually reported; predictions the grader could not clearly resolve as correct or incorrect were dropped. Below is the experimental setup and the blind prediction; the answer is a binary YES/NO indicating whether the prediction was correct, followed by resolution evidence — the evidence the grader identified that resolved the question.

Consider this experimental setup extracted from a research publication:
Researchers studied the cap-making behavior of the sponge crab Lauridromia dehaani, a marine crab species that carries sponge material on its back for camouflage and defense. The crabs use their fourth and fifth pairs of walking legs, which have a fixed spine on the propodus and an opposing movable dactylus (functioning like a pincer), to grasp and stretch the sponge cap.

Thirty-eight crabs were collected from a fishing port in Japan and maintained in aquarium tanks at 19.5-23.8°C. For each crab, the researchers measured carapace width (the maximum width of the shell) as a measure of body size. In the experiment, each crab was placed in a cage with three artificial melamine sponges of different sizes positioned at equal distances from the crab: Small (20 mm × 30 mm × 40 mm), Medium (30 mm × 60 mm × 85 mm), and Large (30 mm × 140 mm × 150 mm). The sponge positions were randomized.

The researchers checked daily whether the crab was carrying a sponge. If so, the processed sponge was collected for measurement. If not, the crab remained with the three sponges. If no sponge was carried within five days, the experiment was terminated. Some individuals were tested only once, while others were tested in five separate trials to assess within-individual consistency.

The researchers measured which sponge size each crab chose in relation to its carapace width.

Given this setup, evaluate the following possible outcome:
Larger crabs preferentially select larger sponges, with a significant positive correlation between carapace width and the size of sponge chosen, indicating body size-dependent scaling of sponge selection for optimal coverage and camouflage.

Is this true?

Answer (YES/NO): YES